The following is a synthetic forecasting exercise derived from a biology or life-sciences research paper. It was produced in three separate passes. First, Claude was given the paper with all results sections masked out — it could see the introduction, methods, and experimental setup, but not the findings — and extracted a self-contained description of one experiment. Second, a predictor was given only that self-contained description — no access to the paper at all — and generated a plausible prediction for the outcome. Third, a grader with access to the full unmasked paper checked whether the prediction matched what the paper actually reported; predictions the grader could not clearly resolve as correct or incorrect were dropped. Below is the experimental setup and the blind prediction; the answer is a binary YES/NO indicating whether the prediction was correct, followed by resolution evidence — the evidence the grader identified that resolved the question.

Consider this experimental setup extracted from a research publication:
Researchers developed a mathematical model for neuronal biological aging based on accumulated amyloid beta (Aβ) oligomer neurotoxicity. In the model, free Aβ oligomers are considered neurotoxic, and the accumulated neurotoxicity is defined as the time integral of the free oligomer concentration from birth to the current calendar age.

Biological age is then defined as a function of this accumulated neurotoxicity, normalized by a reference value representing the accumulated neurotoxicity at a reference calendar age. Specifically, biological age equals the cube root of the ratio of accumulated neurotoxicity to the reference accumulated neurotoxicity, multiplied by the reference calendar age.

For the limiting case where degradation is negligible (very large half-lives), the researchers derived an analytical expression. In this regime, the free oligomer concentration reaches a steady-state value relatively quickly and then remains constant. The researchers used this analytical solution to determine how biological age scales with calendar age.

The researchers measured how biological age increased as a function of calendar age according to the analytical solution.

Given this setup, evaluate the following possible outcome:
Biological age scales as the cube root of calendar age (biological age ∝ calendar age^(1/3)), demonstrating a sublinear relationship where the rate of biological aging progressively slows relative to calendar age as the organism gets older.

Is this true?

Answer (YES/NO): NO